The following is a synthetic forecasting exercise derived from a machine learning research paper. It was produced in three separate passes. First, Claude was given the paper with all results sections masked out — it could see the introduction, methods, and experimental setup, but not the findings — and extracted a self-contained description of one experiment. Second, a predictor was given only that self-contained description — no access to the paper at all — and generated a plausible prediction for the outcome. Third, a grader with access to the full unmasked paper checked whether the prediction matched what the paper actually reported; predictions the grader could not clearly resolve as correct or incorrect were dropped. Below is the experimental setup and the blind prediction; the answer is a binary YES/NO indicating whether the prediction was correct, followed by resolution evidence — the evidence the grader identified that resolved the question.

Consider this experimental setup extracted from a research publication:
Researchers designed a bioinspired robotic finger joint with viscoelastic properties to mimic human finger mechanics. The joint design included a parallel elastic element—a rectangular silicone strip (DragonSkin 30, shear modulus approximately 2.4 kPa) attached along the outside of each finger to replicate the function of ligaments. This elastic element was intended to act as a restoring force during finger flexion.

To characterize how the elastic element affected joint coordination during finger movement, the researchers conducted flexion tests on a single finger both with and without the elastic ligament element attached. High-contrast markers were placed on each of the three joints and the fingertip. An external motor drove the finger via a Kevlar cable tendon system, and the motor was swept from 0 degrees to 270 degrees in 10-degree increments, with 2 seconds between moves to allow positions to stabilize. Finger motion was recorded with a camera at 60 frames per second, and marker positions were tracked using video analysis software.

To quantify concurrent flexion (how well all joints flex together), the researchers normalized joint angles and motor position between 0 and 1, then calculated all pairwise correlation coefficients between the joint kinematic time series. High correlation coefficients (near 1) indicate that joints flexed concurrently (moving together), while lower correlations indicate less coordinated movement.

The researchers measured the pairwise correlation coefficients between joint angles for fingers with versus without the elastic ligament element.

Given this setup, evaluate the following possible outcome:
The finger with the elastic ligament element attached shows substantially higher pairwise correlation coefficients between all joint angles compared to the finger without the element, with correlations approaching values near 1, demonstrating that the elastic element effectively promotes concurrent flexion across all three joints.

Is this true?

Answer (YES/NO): YES